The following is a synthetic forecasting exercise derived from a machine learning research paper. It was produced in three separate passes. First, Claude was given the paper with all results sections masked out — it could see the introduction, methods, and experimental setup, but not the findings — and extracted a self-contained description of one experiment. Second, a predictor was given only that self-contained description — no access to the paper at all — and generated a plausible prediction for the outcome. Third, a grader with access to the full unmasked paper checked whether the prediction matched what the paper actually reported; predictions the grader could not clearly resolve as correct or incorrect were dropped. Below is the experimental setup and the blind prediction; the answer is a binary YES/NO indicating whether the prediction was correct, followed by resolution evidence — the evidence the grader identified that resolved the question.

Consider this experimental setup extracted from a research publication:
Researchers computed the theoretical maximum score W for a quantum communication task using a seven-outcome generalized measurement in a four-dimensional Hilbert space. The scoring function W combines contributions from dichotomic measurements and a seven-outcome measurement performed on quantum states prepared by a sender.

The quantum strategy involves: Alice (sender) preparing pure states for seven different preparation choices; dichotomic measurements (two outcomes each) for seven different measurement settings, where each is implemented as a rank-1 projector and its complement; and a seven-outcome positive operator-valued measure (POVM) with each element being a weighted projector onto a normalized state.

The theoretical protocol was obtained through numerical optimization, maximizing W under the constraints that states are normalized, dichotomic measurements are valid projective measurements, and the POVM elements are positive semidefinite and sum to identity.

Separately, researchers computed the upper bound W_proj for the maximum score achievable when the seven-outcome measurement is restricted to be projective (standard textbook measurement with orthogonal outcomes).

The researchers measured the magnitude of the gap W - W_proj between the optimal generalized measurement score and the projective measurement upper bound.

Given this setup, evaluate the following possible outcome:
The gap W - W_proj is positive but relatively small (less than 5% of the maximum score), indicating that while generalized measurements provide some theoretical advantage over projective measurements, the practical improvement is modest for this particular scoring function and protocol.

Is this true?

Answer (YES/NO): YES